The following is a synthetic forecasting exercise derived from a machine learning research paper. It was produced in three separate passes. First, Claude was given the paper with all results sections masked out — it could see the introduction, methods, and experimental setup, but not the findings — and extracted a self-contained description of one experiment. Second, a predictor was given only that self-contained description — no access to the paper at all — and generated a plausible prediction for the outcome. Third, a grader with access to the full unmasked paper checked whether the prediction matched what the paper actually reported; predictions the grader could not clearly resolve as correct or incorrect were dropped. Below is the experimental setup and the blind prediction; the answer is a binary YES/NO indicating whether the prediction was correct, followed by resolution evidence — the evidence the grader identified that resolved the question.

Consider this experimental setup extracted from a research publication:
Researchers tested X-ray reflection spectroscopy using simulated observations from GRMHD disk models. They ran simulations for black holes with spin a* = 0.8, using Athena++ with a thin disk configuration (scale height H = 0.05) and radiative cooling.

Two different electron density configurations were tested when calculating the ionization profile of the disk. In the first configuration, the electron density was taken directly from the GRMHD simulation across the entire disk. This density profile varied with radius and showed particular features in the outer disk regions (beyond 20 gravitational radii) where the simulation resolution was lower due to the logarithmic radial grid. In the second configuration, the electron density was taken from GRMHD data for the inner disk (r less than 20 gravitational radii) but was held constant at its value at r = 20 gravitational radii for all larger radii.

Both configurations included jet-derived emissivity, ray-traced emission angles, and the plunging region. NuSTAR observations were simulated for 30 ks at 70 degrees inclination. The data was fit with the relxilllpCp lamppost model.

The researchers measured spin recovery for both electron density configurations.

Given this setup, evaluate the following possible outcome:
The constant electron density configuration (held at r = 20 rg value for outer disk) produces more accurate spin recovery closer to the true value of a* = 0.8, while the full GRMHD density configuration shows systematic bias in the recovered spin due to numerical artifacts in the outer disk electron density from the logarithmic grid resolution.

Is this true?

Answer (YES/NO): NO